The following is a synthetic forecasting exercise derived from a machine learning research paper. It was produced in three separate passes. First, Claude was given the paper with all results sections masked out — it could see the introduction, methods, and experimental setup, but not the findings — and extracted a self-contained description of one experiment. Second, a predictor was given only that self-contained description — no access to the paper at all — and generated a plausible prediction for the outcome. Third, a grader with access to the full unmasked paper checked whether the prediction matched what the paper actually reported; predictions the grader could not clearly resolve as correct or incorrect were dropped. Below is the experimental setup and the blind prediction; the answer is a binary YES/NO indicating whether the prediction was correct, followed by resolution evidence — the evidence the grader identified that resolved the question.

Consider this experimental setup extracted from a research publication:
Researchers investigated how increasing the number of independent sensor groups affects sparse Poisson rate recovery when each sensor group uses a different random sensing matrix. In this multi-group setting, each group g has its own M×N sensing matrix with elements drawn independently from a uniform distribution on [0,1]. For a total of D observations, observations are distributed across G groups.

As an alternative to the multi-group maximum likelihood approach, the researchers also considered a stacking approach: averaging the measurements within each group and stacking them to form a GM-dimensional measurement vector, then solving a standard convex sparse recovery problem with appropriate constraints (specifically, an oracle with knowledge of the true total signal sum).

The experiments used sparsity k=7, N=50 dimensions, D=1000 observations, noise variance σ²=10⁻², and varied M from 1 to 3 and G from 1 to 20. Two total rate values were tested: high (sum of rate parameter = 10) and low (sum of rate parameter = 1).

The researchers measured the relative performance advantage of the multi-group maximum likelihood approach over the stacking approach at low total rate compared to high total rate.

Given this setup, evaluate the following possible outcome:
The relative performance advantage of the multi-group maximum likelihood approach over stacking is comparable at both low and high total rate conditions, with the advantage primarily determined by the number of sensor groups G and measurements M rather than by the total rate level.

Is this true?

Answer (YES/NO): NO